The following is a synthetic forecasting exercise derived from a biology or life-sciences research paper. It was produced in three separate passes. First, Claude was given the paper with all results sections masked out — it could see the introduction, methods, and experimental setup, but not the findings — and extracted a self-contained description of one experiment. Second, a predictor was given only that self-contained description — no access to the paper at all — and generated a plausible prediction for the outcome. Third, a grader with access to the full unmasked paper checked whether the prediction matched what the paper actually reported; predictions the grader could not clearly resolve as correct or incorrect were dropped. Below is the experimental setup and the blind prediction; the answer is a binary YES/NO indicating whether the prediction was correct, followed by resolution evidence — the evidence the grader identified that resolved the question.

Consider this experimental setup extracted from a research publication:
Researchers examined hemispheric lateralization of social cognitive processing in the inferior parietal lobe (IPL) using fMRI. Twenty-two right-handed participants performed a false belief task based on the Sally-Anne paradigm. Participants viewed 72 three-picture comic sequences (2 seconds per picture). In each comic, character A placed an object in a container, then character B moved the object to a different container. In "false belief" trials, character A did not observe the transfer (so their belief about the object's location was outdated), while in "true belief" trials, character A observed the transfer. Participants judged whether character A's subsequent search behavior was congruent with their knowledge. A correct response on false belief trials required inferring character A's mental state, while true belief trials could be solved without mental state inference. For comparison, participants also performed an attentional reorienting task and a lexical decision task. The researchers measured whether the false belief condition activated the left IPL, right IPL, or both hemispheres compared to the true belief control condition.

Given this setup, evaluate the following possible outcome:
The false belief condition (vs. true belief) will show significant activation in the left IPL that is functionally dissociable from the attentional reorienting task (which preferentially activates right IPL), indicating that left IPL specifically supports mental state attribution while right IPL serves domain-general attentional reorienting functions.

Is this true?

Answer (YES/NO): NO